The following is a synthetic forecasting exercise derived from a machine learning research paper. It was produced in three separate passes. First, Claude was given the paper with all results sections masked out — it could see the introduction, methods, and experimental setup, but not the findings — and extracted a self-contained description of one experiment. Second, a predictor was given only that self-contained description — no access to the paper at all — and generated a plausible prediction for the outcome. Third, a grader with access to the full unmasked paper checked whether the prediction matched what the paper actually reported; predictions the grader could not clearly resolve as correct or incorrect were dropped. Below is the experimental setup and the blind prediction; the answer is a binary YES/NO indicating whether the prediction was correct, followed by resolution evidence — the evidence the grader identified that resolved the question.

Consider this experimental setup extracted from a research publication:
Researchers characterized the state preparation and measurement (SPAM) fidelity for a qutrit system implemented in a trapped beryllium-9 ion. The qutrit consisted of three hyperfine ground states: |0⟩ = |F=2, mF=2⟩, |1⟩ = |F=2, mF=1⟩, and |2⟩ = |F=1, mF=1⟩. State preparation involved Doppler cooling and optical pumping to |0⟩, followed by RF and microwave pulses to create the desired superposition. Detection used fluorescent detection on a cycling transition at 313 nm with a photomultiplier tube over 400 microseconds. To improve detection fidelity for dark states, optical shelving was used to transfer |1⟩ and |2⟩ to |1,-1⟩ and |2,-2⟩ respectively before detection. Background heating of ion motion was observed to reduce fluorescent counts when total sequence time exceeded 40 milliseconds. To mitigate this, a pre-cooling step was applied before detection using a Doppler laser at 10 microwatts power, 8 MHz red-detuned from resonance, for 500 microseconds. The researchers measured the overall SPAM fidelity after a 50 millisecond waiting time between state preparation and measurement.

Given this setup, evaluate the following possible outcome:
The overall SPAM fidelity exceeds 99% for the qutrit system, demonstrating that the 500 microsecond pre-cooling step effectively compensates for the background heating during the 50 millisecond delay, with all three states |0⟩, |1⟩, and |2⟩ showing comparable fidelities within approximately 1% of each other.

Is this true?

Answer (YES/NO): NO